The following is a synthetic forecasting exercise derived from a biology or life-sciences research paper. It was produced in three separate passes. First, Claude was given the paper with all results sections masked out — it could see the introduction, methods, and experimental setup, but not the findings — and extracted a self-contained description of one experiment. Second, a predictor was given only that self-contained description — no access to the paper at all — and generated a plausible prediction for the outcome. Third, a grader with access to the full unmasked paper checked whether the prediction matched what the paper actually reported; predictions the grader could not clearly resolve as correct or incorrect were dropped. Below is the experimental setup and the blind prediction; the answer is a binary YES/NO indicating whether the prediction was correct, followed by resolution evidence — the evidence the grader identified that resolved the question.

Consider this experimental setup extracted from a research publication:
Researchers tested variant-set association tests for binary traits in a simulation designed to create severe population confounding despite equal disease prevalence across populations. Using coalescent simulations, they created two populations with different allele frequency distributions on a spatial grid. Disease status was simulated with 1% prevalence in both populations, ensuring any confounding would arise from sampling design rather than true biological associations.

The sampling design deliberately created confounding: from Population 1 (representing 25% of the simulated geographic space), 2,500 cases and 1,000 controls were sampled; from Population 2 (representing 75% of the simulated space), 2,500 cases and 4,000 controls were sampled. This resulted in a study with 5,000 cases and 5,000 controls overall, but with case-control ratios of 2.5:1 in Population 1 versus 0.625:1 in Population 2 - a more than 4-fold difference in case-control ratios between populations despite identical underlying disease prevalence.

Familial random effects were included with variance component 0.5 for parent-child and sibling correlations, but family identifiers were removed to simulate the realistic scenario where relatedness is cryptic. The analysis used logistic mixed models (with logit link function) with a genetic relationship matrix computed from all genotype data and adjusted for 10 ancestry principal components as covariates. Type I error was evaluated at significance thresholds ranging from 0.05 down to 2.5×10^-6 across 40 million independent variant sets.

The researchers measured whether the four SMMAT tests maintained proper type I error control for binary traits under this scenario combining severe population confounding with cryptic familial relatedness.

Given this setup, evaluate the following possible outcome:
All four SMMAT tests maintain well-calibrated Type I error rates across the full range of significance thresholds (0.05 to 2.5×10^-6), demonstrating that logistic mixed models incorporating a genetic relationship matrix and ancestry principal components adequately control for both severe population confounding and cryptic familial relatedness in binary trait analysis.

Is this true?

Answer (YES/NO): YES